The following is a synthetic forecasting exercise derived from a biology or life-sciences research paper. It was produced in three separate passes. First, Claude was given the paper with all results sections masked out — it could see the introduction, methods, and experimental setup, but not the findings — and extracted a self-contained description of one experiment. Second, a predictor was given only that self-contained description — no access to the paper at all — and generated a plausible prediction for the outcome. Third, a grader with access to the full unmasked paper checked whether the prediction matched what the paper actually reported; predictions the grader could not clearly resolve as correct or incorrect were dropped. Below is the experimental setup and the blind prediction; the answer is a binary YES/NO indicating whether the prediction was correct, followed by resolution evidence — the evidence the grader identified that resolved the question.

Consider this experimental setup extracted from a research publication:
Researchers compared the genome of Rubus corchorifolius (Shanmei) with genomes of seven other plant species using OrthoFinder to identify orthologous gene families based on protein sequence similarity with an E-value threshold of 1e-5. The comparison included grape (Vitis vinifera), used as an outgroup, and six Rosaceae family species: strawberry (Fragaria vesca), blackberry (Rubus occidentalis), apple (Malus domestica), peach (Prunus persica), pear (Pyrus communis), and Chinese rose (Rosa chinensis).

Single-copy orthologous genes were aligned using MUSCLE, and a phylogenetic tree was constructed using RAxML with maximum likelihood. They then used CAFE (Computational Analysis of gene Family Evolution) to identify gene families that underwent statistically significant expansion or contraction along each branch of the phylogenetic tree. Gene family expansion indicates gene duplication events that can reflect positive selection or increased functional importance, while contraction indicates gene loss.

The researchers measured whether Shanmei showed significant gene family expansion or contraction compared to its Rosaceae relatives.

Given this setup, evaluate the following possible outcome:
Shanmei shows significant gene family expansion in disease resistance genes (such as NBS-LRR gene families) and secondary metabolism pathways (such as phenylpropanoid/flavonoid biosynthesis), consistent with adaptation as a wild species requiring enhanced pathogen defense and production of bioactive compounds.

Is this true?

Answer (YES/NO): NO